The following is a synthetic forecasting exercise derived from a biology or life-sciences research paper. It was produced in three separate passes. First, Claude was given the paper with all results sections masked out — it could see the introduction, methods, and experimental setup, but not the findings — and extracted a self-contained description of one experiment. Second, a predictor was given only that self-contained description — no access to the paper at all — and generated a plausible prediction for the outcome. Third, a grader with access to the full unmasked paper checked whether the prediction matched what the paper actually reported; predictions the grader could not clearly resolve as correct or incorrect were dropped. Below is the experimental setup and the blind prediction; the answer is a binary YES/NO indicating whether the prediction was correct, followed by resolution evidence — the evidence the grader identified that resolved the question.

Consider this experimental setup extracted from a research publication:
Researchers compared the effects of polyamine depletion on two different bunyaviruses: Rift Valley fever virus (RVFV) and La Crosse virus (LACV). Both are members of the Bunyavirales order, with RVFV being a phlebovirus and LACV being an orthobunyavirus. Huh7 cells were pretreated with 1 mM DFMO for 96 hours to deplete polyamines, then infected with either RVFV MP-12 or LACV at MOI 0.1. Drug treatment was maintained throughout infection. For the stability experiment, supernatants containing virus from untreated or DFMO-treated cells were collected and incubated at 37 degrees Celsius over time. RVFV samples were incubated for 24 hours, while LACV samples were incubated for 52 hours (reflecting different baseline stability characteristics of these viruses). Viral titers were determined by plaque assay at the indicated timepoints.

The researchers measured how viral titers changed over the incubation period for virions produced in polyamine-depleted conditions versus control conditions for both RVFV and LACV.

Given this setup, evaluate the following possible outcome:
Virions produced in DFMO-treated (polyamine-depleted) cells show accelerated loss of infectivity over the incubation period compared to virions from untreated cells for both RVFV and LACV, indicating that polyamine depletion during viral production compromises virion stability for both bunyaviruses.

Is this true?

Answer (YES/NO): YES